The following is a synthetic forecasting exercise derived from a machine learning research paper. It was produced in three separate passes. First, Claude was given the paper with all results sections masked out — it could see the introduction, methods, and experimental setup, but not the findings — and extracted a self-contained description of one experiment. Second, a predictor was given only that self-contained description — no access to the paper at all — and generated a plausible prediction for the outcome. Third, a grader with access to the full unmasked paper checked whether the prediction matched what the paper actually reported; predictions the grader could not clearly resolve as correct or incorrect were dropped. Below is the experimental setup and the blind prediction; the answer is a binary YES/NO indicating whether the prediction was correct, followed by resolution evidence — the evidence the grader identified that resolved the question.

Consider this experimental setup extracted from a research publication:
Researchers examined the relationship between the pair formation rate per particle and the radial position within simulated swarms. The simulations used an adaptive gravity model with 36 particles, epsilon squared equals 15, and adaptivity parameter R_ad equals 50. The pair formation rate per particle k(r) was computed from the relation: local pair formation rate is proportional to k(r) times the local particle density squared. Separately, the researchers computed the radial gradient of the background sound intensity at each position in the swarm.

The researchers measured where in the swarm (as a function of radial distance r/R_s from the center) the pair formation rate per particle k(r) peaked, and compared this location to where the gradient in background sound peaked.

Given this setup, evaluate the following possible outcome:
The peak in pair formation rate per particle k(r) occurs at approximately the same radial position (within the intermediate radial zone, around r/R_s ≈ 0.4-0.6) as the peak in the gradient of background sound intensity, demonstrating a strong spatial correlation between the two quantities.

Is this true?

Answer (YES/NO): NO